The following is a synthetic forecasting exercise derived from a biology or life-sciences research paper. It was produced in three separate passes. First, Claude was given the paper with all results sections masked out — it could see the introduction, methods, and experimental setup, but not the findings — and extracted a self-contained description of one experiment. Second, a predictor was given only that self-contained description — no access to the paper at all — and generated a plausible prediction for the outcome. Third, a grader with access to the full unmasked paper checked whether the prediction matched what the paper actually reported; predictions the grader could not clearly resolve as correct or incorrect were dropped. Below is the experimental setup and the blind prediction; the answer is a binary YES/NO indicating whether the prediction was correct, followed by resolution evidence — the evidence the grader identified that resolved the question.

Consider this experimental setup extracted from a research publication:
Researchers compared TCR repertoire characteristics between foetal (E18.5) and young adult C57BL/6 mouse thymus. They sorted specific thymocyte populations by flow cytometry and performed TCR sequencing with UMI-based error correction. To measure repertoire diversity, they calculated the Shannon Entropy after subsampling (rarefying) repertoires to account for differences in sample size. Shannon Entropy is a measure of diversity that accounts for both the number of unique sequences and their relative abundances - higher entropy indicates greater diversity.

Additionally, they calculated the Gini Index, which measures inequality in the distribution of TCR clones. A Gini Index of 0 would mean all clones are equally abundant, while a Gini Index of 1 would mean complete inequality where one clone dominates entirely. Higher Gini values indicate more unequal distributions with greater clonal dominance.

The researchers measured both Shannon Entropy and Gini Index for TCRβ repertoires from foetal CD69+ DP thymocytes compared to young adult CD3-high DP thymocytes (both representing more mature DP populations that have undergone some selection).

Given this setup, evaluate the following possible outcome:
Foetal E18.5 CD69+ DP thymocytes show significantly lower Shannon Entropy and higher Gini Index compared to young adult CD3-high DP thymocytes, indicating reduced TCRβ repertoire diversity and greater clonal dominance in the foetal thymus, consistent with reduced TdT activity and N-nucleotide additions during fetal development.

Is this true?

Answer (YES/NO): YES